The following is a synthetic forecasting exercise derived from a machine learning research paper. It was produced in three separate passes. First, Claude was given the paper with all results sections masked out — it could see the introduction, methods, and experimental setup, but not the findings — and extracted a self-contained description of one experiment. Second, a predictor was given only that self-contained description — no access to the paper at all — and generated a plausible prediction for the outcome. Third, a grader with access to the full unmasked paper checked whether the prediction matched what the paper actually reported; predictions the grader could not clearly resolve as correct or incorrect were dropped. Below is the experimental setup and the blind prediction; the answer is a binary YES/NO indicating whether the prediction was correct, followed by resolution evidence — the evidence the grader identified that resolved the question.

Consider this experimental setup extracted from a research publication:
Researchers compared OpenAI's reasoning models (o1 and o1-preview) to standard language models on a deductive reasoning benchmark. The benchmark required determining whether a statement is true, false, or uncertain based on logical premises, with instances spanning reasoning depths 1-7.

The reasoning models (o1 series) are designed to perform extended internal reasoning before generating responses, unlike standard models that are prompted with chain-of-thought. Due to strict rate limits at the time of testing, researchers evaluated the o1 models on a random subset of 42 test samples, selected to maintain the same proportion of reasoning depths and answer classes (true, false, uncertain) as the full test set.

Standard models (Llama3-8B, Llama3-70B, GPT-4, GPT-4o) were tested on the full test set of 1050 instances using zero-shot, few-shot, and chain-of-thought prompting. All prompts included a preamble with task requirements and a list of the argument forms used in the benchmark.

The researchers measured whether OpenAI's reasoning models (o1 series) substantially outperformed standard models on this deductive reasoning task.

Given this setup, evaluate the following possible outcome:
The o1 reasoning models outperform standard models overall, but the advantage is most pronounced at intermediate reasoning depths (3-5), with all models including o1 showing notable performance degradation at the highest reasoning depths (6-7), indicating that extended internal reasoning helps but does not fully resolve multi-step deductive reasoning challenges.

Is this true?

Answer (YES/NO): NO